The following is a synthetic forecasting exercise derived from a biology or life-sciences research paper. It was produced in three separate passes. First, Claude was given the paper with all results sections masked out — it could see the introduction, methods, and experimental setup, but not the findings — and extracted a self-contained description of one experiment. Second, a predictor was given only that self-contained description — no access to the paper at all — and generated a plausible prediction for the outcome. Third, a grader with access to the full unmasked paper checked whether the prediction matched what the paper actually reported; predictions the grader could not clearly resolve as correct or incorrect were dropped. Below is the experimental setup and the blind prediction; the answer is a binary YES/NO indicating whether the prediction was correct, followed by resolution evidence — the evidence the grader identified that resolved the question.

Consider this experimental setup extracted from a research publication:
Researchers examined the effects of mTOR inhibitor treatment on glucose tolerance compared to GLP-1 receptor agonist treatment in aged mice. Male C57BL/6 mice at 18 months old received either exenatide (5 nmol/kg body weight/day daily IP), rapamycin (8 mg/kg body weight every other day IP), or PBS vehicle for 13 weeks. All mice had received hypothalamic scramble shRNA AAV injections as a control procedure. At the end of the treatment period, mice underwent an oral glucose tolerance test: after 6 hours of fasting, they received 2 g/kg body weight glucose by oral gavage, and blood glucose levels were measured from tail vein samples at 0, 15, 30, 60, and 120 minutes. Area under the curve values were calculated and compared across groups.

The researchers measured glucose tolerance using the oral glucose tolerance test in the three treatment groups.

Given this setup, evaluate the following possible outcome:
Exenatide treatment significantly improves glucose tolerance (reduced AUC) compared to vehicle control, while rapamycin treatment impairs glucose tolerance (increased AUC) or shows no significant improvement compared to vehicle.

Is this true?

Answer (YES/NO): NO